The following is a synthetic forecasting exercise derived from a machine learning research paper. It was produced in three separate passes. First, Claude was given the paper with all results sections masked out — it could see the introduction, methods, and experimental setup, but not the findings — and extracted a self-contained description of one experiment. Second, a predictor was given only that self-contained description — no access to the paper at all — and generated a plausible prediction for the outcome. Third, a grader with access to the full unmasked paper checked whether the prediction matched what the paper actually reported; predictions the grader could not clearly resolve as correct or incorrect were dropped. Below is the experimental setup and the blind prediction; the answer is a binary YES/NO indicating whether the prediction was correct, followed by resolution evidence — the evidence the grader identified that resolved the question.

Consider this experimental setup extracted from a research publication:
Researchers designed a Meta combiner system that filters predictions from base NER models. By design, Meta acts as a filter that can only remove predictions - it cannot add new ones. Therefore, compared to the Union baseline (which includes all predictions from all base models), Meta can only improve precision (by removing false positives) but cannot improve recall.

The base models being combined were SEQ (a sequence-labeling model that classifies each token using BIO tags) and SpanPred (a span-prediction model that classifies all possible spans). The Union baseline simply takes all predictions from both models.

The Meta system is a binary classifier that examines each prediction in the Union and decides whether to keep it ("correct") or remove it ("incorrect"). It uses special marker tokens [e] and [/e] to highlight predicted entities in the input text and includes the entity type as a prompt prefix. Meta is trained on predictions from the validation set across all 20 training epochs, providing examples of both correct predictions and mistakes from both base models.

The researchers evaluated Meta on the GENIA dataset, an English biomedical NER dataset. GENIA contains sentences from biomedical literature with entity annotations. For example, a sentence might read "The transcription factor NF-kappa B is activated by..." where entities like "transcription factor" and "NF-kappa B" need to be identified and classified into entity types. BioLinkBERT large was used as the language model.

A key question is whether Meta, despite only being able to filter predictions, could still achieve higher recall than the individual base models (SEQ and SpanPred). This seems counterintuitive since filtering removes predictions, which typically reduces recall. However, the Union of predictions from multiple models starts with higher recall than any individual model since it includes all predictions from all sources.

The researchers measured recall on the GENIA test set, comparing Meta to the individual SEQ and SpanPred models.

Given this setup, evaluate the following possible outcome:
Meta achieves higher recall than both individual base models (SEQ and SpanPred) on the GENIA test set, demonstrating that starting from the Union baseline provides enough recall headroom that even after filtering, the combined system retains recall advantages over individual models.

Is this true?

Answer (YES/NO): YES